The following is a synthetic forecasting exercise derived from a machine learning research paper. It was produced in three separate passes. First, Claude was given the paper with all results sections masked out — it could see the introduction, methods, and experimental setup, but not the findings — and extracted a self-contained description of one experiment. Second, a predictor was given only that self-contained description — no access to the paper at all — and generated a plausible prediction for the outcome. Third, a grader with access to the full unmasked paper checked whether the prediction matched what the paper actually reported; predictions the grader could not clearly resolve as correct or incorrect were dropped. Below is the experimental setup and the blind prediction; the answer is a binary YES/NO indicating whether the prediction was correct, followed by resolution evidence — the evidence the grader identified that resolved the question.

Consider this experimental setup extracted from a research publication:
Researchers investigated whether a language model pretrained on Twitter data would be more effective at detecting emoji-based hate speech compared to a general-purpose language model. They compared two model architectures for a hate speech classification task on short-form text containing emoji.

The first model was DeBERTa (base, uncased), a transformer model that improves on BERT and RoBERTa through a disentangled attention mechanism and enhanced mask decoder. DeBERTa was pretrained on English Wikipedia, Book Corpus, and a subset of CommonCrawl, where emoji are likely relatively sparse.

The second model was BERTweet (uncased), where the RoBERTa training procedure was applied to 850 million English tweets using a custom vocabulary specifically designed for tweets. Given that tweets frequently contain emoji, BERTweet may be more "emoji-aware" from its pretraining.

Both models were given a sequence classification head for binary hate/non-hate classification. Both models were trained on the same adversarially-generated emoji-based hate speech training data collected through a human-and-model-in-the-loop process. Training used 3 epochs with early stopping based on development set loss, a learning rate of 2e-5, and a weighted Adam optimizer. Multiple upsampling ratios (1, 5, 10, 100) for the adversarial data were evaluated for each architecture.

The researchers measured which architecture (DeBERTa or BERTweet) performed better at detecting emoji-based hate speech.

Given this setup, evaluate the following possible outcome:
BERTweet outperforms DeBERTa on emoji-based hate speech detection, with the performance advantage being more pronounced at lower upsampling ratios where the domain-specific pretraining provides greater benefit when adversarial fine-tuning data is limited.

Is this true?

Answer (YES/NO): NO